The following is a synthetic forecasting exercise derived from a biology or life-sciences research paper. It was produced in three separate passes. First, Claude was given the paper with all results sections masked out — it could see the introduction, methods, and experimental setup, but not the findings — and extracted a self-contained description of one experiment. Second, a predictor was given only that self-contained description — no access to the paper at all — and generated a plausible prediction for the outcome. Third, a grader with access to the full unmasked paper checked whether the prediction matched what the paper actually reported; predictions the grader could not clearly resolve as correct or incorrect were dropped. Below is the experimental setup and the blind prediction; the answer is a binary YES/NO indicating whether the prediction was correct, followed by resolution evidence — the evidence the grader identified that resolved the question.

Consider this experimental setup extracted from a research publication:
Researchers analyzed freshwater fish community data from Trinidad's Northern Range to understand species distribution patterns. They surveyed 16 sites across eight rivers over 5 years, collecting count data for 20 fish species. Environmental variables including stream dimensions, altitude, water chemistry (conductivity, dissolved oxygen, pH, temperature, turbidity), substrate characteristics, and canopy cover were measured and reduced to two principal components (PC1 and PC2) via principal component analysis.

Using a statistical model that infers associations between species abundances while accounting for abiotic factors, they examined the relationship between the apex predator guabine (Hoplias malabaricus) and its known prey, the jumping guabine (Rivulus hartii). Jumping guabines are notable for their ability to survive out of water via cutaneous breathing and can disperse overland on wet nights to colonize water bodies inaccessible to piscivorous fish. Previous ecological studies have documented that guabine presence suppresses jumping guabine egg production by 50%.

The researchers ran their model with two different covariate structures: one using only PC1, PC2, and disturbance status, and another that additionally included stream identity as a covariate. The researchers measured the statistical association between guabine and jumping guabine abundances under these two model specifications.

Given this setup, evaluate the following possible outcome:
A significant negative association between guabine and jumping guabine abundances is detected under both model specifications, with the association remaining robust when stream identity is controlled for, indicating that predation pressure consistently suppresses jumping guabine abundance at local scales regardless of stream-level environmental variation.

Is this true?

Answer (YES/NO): NO